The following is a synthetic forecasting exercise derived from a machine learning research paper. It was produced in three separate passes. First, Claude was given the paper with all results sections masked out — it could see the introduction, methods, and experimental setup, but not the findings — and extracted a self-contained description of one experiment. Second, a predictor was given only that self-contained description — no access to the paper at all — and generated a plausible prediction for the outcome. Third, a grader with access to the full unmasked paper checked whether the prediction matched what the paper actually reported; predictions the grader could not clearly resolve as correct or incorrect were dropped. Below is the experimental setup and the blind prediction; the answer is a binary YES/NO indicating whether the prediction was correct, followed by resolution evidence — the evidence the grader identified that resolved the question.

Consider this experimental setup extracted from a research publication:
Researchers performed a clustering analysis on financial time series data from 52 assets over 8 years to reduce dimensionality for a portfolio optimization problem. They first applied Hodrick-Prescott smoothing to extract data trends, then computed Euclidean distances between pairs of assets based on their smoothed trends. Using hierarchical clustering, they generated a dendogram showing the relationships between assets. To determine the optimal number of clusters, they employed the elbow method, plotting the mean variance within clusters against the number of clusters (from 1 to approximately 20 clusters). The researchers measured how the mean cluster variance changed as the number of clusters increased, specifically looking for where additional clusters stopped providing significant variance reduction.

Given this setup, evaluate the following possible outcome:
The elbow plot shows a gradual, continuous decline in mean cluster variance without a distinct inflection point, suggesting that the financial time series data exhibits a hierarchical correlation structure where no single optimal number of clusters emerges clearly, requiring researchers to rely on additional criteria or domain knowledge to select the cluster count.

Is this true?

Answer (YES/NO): NO